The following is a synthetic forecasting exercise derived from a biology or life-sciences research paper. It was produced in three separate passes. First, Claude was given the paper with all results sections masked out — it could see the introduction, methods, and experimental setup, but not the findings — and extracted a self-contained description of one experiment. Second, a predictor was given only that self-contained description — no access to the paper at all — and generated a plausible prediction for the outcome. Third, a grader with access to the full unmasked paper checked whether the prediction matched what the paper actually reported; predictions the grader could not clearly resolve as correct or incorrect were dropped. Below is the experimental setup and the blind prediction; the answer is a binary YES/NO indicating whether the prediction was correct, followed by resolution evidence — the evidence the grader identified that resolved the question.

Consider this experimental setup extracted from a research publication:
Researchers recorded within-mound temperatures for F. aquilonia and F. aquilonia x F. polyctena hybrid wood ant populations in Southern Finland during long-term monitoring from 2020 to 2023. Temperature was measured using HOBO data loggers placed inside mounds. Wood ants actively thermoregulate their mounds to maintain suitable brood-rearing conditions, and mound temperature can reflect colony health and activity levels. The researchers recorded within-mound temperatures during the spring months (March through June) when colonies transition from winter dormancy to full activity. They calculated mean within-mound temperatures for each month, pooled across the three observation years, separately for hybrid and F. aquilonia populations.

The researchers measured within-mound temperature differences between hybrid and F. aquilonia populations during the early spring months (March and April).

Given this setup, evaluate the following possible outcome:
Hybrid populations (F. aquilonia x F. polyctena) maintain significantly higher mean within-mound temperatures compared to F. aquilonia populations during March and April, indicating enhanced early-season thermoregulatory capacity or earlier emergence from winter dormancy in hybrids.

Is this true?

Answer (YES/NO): YES